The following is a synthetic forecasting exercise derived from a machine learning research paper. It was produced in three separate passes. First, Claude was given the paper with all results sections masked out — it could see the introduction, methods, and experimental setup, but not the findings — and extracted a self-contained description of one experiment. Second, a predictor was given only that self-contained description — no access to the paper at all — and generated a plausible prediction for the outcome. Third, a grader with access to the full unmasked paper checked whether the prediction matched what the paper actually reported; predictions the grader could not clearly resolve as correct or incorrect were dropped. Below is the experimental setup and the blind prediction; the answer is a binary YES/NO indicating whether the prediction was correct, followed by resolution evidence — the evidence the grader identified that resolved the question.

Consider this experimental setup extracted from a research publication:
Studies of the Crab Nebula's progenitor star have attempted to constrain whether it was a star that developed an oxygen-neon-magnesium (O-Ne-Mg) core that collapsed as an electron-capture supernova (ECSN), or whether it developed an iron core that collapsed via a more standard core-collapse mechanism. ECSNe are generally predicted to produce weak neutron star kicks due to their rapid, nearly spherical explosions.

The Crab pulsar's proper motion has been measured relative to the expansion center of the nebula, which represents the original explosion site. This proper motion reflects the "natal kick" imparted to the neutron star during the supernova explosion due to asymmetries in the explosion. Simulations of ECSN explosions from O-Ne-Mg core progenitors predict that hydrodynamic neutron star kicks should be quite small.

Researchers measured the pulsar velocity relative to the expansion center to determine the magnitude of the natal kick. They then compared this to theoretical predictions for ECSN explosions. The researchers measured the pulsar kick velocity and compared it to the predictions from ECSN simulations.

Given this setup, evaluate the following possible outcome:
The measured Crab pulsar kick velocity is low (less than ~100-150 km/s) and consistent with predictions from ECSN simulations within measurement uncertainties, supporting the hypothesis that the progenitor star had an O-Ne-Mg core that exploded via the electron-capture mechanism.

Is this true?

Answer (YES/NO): NO